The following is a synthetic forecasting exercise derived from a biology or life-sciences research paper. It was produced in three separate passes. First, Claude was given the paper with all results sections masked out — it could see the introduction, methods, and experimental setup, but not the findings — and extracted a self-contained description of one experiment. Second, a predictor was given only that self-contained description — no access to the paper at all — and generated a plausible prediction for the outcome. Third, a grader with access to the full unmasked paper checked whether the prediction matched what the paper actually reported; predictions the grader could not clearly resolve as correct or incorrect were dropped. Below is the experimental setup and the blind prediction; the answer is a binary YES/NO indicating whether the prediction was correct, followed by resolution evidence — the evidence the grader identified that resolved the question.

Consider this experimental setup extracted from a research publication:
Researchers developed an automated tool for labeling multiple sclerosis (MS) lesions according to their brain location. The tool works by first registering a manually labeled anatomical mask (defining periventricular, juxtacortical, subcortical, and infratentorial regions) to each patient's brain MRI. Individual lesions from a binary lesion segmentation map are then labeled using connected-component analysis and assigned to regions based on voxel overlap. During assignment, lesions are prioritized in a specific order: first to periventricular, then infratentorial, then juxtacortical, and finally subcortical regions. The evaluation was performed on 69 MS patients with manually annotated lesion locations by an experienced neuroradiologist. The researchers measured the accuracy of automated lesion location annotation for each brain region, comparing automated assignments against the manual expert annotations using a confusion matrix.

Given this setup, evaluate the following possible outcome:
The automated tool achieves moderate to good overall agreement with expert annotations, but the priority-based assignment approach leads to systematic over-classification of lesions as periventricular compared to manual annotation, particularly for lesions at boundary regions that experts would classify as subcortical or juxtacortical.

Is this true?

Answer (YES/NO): NO